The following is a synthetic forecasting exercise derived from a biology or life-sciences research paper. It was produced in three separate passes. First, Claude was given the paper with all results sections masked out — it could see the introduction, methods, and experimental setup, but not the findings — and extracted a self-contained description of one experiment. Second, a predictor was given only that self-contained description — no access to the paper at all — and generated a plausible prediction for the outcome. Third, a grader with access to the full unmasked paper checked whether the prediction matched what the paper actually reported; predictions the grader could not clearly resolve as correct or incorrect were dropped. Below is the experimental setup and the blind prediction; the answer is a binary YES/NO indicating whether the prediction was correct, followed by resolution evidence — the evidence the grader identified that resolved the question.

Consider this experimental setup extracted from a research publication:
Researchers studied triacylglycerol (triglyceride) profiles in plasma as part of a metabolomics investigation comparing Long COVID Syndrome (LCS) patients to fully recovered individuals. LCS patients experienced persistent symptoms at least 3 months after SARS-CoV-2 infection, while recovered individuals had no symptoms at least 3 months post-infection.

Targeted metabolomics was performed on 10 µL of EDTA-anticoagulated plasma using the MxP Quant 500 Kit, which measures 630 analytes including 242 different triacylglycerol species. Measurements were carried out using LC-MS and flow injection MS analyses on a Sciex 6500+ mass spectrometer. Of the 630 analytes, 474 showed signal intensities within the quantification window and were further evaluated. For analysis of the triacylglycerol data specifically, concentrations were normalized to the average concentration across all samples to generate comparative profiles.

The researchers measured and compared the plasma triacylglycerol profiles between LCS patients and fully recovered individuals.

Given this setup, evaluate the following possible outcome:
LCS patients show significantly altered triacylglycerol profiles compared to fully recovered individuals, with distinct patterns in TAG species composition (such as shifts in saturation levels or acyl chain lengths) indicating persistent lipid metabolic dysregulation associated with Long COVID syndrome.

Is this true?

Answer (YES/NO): NO